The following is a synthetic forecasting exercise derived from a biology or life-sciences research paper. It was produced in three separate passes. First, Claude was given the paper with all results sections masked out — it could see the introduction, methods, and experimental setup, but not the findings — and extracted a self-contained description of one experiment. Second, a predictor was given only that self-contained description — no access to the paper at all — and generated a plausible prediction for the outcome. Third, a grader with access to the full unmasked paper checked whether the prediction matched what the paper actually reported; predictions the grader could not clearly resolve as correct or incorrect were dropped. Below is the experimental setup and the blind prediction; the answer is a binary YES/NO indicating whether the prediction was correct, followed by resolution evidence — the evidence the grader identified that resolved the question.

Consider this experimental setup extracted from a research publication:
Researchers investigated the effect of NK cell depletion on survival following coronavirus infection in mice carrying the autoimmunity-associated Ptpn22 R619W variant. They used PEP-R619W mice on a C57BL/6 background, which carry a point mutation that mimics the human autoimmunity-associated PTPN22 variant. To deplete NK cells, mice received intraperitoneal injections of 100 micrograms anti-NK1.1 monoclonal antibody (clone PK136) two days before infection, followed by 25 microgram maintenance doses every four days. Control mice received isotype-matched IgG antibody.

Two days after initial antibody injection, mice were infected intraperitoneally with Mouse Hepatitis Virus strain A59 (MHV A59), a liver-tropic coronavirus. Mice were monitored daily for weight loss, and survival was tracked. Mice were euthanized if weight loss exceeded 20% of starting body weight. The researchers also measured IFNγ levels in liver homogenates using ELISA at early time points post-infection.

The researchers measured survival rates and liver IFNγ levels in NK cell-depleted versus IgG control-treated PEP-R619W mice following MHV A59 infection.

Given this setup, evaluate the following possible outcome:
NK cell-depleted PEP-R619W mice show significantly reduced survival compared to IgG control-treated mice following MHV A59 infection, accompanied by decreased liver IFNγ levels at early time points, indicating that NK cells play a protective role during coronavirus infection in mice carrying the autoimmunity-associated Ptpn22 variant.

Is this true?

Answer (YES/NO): NO